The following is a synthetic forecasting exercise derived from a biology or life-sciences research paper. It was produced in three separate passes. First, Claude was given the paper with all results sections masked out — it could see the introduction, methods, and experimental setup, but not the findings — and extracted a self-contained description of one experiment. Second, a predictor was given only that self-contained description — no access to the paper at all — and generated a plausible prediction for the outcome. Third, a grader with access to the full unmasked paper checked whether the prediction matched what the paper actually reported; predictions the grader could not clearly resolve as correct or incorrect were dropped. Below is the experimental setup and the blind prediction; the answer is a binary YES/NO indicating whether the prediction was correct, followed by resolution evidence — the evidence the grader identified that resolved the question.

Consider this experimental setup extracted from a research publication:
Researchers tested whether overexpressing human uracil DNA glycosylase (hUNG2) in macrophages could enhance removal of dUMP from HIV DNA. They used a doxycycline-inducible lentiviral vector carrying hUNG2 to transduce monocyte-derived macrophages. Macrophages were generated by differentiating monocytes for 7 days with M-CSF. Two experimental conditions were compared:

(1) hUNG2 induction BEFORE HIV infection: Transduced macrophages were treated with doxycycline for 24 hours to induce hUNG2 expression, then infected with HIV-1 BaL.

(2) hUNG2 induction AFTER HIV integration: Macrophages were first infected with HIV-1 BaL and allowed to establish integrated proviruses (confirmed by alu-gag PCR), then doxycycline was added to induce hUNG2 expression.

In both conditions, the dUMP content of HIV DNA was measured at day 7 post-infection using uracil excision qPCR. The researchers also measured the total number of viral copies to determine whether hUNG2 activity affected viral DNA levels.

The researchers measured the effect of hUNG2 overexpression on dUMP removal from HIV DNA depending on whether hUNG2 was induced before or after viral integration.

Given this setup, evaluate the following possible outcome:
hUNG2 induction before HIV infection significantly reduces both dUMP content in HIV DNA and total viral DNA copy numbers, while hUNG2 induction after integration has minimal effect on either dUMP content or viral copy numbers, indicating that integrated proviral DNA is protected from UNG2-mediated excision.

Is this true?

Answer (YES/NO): YES